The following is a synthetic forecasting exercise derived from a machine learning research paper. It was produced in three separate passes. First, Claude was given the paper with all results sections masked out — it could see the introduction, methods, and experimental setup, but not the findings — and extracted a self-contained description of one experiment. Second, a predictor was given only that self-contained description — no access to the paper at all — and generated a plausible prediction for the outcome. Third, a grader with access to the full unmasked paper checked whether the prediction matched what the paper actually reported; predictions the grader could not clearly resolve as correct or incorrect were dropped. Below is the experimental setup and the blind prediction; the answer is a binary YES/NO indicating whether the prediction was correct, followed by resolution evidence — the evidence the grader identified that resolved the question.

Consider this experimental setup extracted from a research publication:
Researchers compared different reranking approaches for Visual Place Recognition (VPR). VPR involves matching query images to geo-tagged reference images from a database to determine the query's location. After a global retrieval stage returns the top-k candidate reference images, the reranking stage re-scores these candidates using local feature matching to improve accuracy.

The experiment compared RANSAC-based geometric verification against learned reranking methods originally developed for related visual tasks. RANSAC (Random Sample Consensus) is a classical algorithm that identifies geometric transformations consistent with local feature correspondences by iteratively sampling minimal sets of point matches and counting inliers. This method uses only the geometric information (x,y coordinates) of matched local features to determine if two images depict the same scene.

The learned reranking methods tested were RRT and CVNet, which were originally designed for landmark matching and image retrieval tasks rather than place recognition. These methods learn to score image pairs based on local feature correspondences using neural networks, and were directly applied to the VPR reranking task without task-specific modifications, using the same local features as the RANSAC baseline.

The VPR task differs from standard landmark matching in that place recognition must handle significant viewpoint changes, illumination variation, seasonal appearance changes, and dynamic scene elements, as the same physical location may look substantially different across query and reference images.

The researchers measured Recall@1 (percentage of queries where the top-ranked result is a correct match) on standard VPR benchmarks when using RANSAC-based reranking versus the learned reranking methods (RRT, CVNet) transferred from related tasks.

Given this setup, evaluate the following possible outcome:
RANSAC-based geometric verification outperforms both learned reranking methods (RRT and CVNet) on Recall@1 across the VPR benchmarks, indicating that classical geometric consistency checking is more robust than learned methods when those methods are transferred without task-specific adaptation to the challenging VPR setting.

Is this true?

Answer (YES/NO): YES